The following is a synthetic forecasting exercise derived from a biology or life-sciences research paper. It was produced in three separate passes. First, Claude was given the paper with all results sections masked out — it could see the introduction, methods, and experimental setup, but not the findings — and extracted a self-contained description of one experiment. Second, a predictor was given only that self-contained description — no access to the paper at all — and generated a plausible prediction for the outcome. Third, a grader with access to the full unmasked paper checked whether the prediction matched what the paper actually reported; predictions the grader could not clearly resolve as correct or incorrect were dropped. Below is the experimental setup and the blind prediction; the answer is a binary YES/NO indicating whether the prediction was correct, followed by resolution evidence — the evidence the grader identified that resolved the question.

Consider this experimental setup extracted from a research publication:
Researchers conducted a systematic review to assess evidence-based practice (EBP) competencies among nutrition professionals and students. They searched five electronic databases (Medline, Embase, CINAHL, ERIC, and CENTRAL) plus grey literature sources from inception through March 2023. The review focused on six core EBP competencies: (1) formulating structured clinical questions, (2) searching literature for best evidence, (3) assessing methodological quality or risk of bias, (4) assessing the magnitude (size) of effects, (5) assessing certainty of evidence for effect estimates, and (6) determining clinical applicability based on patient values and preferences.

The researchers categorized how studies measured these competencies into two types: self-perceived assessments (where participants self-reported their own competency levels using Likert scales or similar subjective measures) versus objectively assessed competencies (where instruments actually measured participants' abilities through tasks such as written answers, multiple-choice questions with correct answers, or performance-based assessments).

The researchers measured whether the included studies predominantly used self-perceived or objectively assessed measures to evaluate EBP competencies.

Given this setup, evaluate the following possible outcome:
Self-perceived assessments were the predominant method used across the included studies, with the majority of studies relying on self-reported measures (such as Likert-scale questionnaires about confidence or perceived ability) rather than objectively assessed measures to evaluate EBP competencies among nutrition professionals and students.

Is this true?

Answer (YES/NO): YES